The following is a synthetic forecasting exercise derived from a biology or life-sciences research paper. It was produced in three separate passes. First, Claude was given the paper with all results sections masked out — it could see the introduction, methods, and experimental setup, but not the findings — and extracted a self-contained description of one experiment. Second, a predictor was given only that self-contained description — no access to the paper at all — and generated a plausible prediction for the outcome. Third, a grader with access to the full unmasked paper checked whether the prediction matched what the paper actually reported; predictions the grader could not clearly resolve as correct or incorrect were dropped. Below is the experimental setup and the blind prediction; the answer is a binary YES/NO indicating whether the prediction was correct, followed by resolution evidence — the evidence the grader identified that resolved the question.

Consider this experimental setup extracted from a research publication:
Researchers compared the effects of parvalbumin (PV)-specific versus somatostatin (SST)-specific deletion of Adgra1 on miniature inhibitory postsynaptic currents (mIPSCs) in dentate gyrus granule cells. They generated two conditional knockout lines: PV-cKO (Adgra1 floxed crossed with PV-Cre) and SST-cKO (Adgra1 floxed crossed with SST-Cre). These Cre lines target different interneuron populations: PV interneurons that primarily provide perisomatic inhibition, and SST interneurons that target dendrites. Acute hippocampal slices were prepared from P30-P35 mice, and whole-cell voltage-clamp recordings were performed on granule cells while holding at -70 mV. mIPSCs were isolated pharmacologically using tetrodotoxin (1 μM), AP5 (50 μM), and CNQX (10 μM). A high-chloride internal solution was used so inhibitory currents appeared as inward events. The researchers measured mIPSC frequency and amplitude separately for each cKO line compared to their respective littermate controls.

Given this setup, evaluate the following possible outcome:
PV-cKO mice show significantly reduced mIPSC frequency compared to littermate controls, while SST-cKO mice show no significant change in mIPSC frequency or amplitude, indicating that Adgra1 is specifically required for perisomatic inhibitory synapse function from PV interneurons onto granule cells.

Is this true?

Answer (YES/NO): NO